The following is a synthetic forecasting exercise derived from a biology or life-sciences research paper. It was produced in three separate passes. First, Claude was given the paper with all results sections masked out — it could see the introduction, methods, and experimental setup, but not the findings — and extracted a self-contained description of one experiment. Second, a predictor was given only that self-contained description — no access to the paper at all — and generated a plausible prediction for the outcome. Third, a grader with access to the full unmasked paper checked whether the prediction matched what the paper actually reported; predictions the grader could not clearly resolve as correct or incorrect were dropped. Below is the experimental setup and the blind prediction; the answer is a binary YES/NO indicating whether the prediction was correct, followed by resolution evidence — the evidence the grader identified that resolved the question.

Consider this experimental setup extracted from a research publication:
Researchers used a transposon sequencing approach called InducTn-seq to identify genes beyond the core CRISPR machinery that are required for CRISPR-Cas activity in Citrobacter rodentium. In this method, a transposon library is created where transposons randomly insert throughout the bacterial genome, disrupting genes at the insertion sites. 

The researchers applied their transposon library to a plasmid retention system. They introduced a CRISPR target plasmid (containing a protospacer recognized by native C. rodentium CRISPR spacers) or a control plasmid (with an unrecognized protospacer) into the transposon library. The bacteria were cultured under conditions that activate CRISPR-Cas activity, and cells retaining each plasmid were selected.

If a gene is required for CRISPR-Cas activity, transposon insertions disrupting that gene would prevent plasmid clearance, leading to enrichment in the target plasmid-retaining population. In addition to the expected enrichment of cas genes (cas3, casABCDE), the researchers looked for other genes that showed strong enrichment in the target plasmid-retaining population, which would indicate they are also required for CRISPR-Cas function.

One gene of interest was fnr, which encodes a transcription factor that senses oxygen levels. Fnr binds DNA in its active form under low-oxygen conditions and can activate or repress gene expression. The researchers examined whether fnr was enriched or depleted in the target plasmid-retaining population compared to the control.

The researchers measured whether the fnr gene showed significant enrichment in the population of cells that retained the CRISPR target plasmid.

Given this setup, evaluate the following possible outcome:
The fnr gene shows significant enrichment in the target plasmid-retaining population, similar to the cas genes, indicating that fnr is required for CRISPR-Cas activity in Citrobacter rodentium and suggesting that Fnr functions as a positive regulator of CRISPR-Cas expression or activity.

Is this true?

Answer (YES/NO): YES